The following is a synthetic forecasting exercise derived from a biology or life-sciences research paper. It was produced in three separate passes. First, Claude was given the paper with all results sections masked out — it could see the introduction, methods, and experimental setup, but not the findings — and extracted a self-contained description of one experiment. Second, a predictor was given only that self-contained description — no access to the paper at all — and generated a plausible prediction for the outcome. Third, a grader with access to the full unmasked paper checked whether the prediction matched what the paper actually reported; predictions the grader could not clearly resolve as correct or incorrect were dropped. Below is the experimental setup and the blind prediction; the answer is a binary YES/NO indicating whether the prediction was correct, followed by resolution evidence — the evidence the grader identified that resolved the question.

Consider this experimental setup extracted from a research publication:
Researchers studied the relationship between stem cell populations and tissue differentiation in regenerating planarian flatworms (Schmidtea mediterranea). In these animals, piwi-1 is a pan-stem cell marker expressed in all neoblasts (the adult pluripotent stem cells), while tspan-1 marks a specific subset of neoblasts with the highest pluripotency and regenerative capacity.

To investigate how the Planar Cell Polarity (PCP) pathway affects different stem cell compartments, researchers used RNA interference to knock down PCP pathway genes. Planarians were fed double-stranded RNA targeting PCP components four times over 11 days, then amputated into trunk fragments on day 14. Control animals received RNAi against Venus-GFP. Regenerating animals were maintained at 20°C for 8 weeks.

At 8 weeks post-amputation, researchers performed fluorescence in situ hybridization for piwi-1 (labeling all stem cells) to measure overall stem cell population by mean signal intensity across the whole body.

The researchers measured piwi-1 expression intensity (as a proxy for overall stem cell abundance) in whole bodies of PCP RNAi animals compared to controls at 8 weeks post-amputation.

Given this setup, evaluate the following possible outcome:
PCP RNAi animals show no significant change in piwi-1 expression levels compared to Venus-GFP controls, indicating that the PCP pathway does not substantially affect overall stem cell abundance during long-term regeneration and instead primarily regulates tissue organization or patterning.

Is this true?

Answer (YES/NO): NO